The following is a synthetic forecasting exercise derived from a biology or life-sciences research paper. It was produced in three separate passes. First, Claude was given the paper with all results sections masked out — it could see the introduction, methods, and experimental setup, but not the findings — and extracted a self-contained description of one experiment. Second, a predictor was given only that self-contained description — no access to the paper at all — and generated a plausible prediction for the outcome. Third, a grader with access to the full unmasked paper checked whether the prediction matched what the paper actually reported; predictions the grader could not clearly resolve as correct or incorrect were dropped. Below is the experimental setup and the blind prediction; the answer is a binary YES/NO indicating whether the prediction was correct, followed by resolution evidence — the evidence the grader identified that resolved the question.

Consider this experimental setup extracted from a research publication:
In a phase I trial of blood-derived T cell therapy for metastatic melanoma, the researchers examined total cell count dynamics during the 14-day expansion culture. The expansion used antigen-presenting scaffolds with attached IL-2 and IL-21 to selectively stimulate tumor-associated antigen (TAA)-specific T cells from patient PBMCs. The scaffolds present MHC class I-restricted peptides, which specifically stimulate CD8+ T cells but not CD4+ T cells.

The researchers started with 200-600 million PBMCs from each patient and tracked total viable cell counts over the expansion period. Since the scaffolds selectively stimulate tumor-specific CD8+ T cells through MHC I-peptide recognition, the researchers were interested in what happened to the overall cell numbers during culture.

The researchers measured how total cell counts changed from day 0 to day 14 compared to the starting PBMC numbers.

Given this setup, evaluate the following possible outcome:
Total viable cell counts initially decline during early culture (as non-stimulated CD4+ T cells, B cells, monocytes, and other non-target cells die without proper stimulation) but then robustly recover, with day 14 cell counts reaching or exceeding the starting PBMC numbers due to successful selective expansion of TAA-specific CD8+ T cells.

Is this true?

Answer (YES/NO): NO